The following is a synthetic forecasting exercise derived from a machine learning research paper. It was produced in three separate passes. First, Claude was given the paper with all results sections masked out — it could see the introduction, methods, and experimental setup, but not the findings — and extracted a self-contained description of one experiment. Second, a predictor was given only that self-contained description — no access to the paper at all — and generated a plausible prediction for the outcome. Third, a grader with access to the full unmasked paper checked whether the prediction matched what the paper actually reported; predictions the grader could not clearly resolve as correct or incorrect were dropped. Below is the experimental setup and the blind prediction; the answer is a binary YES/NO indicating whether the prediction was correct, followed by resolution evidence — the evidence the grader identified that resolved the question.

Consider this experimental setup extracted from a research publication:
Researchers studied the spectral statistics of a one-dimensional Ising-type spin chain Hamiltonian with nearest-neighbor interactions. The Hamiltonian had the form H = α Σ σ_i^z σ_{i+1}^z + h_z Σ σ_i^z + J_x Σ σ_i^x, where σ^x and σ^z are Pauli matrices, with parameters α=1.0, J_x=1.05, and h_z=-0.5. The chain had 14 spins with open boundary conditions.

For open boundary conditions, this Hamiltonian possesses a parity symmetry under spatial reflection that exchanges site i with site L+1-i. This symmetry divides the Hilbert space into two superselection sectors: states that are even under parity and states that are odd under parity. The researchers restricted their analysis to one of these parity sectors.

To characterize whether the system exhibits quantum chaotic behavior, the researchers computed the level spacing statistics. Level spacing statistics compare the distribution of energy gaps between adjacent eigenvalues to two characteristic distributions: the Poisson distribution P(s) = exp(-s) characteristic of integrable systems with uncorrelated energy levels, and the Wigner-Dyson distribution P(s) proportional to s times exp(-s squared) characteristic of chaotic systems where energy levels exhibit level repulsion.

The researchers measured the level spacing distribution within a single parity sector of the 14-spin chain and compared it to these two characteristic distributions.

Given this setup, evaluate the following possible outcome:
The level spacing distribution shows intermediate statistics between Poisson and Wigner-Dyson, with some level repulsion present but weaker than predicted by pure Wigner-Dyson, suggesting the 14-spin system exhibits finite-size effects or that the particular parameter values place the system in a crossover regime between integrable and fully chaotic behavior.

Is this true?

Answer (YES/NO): NO